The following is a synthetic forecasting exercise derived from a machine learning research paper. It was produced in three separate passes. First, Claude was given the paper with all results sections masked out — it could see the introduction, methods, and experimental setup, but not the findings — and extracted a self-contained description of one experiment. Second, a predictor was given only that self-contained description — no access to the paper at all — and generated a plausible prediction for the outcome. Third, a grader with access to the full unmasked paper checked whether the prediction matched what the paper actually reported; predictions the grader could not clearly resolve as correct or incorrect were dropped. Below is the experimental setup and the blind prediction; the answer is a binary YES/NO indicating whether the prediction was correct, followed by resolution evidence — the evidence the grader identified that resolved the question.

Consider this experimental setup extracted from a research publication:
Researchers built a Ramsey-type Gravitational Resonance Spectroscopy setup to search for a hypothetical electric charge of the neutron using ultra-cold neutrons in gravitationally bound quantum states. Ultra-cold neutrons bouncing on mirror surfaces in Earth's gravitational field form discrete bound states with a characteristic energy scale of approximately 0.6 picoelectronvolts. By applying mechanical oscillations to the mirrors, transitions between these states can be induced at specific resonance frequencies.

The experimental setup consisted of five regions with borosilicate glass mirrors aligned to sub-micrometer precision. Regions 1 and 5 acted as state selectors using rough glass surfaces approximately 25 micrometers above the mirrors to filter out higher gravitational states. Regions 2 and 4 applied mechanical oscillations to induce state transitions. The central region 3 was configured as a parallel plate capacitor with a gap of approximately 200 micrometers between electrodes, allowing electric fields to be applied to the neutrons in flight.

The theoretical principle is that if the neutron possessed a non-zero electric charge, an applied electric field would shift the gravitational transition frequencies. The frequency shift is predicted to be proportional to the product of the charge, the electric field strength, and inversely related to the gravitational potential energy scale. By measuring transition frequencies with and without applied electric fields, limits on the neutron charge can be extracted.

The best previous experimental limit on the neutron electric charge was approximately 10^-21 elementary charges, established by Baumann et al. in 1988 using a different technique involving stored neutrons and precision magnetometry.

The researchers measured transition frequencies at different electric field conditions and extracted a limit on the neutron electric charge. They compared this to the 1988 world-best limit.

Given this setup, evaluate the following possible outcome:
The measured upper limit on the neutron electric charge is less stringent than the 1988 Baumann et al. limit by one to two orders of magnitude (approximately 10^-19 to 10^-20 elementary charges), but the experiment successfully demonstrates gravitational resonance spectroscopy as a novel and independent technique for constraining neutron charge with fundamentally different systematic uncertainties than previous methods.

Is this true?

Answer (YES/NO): NO